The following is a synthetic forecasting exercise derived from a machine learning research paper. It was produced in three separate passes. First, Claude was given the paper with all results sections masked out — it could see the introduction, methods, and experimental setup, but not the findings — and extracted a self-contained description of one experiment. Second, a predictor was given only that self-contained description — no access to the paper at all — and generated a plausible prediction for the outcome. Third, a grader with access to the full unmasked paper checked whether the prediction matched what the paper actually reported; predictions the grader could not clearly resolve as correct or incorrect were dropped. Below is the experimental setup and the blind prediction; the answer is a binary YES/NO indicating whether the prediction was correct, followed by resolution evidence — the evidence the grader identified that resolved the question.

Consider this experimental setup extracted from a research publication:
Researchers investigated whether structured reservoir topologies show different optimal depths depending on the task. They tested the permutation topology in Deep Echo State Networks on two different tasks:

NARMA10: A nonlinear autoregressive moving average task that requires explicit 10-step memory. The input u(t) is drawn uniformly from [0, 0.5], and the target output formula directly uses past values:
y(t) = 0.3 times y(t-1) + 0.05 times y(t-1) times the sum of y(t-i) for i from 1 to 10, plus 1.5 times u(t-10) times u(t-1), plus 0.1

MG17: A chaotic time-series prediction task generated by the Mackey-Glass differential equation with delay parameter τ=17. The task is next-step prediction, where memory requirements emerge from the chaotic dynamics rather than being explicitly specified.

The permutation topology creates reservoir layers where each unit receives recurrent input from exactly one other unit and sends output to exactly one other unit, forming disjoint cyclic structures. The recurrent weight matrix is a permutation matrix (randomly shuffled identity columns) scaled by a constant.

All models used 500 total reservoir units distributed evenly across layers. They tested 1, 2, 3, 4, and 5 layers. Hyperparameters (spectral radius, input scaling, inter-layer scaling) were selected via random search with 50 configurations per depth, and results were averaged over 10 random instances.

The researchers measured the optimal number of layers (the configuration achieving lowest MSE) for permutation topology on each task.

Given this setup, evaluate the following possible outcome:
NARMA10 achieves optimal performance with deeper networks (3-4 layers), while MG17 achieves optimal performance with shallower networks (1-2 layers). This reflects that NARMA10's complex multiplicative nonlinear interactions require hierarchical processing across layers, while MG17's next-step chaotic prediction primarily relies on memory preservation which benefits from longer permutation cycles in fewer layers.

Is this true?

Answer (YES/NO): NO